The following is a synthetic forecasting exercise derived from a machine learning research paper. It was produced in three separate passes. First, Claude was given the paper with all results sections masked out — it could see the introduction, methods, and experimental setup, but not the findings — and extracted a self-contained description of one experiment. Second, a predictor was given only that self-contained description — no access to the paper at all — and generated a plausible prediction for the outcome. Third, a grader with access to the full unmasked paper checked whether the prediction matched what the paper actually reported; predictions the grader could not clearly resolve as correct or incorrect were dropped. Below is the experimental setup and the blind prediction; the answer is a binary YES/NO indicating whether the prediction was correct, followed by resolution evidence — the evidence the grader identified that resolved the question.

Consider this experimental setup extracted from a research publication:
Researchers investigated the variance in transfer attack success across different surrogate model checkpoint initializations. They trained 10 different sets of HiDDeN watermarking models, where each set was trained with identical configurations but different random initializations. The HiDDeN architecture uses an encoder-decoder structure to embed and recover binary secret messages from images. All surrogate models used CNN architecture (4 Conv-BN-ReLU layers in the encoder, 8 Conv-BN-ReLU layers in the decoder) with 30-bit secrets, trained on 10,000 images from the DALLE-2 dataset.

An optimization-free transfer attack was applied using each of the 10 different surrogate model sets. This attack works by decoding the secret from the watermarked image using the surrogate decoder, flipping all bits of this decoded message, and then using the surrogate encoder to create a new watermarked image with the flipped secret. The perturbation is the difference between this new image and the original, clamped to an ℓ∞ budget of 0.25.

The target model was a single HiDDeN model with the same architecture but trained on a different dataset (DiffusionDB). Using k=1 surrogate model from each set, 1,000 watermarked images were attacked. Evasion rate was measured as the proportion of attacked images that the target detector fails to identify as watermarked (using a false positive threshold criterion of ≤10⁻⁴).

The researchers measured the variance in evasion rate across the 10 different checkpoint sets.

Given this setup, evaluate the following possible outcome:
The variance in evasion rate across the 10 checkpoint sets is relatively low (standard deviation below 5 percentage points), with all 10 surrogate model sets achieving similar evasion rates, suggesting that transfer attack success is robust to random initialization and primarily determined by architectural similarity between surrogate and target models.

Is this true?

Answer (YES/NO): NO